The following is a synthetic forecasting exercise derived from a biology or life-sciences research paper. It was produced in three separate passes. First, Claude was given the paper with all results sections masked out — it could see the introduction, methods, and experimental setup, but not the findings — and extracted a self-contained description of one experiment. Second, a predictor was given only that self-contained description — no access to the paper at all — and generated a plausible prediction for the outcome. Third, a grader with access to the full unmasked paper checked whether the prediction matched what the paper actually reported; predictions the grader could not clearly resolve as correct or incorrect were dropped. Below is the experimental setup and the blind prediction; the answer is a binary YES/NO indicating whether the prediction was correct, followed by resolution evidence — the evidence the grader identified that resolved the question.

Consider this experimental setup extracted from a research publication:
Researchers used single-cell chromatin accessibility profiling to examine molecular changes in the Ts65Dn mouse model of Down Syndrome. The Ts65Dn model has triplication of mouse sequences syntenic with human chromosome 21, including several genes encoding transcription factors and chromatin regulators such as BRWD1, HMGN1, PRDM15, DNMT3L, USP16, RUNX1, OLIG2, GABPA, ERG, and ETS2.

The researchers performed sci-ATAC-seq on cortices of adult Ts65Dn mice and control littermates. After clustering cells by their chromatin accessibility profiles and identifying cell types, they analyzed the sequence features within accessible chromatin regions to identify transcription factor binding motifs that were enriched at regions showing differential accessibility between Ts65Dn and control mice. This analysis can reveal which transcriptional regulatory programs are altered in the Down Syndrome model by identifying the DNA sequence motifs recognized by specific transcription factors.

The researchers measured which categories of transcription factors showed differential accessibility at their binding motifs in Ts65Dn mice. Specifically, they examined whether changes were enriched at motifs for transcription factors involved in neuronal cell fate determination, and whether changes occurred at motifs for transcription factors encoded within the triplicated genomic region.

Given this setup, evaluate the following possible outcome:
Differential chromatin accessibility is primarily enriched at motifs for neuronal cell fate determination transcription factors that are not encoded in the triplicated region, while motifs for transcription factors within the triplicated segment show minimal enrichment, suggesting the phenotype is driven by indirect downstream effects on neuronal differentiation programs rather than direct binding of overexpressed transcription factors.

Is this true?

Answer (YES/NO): NO